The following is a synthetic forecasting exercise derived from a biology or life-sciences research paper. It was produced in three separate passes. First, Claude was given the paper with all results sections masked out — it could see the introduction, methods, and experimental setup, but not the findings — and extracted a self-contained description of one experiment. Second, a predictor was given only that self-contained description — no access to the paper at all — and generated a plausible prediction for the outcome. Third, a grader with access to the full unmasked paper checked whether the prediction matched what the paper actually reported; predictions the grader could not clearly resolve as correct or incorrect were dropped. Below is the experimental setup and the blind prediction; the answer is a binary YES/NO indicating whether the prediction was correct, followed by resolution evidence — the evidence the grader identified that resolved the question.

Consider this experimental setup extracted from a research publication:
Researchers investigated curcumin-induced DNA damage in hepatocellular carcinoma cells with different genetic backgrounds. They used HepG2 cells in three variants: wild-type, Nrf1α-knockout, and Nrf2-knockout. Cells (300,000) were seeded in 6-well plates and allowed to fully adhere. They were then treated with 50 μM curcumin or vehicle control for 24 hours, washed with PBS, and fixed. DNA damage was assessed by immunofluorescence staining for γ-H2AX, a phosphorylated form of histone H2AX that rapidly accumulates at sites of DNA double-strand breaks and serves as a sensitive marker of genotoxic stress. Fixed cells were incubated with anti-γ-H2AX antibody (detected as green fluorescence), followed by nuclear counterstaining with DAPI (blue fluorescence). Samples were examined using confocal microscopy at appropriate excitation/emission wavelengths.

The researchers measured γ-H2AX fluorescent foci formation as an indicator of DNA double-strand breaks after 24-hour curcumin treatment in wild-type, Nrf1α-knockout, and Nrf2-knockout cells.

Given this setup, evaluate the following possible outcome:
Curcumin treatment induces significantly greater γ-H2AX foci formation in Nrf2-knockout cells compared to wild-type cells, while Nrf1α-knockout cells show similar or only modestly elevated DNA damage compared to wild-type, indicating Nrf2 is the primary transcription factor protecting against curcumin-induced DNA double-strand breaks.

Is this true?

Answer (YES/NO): NO